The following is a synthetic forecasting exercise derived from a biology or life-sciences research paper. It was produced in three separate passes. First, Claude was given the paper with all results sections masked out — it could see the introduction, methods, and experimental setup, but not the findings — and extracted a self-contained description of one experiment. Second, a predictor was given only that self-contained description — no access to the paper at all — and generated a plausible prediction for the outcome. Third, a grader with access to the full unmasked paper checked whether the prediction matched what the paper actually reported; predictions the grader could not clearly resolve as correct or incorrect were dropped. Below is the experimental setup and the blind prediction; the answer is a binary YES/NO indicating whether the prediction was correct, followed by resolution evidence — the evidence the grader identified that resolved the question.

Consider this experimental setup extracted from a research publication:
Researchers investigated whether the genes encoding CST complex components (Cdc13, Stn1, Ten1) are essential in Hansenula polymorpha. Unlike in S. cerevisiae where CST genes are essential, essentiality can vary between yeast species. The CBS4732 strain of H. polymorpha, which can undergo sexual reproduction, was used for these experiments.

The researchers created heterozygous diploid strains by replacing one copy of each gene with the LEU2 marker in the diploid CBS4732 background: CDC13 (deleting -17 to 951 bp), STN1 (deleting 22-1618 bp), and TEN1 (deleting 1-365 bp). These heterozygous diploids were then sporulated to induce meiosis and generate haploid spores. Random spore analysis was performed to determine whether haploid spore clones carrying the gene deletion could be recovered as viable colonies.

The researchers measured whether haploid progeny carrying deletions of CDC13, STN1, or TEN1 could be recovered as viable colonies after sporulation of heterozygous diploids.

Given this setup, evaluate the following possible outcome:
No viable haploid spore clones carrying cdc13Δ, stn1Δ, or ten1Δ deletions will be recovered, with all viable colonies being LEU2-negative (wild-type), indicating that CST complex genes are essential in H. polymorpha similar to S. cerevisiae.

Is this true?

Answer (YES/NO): YES